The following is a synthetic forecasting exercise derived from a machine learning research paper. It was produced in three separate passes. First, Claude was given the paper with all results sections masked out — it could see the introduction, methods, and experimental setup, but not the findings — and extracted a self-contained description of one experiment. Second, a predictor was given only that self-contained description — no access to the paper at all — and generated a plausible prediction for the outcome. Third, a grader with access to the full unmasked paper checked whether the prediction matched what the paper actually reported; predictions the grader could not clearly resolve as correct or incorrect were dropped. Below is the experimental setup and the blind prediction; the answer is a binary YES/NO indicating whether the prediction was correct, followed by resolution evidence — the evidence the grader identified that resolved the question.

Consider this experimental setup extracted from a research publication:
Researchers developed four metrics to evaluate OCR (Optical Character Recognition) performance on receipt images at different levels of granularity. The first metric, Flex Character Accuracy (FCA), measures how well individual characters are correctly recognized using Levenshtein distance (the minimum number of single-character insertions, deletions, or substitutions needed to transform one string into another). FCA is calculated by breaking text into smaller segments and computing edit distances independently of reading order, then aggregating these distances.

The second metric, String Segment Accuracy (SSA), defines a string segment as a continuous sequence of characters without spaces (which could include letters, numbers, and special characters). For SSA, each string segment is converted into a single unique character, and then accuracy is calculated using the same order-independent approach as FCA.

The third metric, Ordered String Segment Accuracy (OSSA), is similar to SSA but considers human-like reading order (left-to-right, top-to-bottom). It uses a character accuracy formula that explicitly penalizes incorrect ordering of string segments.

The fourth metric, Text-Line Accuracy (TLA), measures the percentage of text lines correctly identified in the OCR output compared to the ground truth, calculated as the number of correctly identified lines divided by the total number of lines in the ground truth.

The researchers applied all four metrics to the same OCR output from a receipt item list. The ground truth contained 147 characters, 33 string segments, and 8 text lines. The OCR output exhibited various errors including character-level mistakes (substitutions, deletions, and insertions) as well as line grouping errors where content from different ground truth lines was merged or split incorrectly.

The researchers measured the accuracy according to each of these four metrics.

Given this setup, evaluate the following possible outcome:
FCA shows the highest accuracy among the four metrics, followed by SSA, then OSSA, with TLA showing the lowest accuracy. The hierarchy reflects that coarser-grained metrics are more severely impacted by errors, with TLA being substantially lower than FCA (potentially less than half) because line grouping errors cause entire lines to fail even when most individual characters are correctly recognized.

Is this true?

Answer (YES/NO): YES